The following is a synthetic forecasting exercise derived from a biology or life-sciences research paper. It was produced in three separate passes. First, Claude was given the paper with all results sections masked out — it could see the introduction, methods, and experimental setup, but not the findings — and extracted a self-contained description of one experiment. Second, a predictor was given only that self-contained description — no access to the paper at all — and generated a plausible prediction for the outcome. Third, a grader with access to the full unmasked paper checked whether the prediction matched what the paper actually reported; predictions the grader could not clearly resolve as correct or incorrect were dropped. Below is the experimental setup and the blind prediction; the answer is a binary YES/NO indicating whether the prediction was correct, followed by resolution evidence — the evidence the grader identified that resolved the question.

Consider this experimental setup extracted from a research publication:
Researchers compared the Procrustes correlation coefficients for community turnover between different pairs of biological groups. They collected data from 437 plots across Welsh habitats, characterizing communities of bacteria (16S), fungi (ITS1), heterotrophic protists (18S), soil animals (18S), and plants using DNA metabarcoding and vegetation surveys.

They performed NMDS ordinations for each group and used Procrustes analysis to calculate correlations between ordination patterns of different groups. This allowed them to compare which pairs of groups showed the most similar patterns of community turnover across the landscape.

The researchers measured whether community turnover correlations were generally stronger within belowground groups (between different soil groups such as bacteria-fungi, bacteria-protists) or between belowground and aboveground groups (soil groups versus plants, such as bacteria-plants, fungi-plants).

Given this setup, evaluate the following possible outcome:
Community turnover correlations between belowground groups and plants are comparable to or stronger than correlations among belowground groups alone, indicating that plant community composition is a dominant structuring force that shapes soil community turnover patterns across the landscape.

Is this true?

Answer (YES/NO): NO